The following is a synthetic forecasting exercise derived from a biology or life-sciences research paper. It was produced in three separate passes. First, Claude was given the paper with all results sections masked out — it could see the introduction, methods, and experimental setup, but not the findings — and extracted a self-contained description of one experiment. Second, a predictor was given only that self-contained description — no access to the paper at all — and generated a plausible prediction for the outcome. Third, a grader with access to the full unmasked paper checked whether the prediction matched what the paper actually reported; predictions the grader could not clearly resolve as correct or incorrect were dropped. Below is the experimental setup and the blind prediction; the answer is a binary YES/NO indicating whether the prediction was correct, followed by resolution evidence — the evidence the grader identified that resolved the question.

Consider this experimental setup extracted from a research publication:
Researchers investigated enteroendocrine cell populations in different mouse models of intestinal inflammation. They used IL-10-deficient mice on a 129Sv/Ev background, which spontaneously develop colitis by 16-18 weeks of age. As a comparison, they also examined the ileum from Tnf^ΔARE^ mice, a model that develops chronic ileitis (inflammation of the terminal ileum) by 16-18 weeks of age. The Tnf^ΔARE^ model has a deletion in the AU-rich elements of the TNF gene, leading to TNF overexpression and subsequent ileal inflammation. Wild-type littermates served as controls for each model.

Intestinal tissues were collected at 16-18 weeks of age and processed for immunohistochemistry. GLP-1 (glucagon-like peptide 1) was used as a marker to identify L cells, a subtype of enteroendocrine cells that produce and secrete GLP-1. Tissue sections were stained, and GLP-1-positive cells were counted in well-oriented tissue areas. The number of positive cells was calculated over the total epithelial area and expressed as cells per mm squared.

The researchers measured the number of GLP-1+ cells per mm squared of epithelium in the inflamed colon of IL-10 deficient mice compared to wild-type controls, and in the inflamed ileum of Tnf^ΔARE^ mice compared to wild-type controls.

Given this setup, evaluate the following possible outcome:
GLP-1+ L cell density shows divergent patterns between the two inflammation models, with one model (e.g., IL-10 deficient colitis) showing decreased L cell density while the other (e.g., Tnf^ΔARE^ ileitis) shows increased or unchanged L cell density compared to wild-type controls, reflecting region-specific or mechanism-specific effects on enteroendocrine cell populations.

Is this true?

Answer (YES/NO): NO